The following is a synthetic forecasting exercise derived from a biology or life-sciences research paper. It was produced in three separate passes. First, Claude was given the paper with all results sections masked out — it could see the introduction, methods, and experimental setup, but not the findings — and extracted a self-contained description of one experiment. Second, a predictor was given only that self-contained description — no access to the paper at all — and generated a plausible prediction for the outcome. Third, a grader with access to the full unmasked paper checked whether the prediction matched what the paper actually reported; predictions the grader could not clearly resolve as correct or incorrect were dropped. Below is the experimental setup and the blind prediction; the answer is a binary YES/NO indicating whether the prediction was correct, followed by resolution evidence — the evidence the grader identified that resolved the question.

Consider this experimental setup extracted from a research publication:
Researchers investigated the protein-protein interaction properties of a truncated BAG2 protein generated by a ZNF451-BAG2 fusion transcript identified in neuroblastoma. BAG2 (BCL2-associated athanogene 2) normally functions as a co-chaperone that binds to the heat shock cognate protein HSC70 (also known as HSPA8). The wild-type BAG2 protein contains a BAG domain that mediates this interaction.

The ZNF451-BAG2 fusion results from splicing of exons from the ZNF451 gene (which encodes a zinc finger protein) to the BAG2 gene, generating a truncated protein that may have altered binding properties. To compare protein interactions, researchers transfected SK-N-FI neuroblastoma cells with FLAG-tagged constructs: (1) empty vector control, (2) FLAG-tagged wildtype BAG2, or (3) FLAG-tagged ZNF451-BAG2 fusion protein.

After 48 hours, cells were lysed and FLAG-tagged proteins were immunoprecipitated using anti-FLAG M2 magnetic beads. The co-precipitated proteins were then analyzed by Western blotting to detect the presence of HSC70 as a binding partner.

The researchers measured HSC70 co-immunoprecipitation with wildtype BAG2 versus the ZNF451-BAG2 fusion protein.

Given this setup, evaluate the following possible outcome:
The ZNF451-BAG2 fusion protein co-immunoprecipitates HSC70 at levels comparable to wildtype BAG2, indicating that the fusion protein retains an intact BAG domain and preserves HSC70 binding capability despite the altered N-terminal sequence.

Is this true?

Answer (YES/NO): NO